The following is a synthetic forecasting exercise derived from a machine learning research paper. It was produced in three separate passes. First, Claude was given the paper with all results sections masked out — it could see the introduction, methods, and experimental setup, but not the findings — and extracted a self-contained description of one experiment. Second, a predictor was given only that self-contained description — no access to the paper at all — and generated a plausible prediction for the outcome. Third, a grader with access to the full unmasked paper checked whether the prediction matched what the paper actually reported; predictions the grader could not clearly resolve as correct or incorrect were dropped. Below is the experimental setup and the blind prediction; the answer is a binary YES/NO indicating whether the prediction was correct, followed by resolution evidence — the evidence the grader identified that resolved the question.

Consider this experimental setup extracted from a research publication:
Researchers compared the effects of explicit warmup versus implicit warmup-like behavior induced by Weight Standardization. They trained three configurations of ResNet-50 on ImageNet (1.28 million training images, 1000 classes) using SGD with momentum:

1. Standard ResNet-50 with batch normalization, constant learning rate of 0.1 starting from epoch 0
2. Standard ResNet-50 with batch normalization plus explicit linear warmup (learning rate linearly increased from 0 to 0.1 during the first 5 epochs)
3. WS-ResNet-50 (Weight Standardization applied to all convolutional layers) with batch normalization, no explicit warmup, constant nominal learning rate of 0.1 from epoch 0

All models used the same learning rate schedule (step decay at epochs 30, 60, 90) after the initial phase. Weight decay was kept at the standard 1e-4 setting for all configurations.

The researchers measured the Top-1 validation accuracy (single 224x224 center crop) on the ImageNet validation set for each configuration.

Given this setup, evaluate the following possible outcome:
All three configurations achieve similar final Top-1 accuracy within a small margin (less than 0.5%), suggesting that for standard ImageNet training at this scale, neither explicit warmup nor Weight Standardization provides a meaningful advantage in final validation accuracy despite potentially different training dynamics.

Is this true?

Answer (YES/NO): NO